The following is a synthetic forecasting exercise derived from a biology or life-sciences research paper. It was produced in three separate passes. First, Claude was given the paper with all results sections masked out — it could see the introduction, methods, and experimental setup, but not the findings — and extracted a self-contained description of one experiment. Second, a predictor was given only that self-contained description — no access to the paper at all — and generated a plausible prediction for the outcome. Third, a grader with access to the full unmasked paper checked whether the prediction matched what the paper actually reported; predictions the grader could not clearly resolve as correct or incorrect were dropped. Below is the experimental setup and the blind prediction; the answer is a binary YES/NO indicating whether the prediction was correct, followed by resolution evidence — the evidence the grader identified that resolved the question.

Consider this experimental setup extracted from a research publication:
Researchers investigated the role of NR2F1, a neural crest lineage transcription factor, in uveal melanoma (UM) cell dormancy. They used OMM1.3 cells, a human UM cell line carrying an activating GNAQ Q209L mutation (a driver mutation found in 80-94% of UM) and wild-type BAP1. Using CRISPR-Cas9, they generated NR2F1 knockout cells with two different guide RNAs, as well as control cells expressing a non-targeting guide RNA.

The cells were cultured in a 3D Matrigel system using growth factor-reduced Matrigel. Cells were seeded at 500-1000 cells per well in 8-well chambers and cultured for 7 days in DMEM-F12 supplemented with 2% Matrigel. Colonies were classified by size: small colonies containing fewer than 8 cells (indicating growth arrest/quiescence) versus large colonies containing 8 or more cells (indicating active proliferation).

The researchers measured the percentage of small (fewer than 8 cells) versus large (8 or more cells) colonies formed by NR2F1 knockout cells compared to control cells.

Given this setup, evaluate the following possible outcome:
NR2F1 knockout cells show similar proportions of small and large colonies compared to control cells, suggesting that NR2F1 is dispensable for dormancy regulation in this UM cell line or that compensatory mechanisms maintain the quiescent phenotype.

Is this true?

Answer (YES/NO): NO